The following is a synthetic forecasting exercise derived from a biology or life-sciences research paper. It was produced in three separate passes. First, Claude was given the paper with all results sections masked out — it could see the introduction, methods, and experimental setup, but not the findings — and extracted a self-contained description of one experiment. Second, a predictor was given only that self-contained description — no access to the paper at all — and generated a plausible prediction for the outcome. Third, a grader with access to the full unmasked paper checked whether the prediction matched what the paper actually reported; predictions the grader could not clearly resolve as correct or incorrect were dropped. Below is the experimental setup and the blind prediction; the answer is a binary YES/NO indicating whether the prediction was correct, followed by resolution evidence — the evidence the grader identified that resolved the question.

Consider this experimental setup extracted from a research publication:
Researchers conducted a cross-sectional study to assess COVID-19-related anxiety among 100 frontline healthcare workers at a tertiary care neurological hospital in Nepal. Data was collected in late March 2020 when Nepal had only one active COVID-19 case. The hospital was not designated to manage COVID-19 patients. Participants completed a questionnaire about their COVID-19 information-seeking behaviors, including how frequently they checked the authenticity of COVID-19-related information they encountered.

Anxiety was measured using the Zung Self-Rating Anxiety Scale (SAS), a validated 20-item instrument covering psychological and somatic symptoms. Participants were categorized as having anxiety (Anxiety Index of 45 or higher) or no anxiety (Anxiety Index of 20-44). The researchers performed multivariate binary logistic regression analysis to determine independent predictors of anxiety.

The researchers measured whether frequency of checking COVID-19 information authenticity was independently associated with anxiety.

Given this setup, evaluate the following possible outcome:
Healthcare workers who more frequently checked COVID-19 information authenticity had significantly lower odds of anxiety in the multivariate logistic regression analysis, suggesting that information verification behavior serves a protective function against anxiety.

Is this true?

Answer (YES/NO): NO